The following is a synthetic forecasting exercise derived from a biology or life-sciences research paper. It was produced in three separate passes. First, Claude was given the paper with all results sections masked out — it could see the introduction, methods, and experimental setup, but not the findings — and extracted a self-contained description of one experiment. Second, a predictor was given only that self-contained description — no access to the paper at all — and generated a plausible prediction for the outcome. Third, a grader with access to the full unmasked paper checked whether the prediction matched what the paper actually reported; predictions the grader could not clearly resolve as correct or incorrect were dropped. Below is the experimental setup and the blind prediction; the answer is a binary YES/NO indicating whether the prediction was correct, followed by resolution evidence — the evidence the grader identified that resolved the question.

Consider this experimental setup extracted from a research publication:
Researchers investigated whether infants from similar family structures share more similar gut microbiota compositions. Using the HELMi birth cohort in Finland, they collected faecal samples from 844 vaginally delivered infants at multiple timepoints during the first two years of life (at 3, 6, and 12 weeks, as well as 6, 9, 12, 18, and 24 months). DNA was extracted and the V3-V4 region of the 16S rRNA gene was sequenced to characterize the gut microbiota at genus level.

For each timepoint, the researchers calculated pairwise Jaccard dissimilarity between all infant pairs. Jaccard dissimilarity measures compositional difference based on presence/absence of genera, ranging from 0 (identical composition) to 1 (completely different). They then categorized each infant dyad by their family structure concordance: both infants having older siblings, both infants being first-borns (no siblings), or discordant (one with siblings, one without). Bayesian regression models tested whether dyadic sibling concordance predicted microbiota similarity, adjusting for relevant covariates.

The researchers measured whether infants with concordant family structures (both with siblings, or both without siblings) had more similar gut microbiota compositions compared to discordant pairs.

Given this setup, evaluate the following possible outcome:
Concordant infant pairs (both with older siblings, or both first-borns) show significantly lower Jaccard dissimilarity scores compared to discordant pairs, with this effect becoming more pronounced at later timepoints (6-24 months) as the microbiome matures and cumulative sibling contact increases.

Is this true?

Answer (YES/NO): NO